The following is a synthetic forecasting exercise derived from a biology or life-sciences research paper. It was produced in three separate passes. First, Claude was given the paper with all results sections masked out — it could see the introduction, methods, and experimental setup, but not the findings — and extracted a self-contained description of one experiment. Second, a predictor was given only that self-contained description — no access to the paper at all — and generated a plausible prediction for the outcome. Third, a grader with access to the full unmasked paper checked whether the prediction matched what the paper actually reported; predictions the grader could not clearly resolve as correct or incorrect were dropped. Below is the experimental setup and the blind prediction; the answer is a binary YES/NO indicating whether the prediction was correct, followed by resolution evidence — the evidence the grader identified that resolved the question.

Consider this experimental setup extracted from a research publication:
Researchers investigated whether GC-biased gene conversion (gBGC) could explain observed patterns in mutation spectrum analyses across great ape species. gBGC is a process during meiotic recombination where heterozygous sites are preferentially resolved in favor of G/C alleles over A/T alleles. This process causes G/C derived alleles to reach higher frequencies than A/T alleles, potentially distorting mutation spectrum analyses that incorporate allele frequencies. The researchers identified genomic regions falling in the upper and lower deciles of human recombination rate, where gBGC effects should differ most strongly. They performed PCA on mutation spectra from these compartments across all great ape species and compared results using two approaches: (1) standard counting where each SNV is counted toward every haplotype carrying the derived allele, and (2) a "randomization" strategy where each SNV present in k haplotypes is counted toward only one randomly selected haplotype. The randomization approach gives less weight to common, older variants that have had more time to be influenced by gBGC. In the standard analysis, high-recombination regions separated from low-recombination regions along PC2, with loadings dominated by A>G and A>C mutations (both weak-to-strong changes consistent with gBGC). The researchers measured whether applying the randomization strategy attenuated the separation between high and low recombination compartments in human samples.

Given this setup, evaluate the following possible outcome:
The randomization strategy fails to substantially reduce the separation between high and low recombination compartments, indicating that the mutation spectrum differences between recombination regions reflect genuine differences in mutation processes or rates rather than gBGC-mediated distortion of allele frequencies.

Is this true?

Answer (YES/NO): NO